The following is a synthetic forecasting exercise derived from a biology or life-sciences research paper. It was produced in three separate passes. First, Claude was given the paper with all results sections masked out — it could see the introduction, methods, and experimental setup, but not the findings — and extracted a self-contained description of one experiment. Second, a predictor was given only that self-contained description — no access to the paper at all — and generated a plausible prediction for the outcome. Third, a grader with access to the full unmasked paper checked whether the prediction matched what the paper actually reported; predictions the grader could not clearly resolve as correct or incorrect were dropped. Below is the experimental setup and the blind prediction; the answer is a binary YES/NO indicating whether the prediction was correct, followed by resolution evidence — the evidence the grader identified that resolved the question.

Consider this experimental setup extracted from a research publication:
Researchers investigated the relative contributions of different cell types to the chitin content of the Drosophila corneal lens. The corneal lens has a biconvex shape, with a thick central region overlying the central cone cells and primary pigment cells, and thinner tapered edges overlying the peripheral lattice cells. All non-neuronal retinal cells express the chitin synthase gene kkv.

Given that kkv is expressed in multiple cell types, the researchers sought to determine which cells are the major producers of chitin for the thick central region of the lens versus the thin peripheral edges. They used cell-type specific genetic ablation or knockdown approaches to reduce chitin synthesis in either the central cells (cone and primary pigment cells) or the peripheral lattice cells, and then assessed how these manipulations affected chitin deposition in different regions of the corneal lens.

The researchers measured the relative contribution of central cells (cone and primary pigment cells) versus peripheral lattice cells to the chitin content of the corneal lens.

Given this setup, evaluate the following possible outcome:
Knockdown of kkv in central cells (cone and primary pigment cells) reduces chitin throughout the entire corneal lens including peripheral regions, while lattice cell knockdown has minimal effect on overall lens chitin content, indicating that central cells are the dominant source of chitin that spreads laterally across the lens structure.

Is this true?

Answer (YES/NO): NO